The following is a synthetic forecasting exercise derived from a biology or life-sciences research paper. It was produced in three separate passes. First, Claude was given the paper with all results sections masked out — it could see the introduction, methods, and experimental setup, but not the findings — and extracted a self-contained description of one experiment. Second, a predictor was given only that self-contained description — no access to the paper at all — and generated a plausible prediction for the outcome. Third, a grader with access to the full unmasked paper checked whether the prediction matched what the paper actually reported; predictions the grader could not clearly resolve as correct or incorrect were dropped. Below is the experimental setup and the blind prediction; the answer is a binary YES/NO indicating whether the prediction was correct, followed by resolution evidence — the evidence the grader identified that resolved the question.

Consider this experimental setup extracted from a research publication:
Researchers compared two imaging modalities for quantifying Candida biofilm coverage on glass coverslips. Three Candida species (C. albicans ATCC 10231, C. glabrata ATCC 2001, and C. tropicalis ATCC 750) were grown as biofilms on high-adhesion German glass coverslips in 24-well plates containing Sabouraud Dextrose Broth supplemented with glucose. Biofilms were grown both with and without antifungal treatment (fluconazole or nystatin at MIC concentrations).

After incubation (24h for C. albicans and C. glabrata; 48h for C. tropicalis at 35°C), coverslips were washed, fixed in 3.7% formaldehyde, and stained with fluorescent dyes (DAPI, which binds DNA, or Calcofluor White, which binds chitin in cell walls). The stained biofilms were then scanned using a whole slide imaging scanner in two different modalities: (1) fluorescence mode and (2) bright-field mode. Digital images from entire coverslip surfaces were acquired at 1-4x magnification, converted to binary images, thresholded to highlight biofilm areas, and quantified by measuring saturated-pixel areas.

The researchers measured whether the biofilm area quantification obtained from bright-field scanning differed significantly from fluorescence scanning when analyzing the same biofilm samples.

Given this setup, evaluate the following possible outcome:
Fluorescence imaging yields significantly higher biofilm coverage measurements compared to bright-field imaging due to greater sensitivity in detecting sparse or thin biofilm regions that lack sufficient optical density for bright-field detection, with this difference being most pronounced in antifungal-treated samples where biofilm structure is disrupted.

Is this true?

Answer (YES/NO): NO